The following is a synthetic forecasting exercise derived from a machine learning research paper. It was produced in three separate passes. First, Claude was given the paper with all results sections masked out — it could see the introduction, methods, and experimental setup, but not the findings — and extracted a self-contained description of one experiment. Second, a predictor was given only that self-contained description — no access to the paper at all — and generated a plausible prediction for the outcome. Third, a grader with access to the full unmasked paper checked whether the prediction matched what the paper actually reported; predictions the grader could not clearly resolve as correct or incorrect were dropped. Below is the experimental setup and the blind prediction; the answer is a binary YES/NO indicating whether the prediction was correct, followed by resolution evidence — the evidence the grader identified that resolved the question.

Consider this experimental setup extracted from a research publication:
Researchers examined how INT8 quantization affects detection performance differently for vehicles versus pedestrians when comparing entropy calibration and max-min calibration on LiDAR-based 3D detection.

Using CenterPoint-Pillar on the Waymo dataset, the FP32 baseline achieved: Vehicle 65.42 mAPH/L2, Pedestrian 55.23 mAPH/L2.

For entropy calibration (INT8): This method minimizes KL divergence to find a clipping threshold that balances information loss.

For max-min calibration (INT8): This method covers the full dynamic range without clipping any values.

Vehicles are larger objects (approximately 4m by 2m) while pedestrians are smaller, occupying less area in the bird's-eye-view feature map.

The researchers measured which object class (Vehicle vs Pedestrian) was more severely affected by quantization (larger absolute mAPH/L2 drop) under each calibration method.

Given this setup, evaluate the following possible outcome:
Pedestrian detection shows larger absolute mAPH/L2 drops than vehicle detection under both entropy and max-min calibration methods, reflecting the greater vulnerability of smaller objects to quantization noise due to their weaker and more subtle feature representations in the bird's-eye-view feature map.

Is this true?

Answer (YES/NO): NO